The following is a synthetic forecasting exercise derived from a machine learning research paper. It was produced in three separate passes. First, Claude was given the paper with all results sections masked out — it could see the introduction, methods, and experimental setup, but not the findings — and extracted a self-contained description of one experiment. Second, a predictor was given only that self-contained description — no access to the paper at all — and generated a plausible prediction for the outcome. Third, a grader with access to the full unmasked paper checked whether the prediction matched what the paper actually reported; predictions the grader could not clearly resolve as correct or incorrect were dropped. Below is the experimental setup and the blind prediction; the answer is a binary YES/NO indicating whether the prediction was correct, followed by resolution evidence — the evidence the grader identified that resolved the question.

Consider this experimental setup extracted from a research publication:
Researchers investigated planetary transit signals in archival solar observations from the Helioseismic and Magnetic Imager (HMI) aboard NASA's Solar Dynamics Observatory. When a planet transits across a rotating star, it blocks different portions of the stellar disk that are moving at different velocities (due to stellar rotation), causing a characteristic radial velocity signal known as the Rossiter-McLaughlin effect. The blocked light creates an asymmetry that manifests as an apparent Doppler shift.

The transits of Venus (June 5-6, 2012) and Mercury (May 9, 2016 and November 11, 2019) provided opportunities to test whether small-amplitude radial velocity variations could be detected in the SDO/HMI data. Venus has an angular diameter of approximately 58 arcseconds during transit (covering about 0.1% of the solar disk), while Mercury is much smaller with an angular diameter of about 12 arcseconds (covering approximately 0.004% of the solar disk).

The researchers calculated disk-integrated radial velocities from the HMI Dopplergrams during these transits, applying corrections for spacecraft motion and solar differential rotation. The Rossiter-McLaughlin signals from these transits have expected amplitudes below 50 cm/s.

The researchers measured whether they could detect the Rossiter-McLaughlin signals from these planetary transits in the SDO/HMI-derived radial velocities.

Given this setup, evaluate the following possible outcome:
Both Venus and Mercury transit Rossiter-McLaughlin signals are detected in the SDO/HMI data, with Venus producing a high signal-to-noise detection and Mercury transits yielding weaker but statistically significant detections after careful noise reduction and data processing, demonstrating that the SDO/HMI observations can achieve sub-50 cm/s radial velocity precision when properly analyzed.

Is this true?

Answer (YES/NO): NO